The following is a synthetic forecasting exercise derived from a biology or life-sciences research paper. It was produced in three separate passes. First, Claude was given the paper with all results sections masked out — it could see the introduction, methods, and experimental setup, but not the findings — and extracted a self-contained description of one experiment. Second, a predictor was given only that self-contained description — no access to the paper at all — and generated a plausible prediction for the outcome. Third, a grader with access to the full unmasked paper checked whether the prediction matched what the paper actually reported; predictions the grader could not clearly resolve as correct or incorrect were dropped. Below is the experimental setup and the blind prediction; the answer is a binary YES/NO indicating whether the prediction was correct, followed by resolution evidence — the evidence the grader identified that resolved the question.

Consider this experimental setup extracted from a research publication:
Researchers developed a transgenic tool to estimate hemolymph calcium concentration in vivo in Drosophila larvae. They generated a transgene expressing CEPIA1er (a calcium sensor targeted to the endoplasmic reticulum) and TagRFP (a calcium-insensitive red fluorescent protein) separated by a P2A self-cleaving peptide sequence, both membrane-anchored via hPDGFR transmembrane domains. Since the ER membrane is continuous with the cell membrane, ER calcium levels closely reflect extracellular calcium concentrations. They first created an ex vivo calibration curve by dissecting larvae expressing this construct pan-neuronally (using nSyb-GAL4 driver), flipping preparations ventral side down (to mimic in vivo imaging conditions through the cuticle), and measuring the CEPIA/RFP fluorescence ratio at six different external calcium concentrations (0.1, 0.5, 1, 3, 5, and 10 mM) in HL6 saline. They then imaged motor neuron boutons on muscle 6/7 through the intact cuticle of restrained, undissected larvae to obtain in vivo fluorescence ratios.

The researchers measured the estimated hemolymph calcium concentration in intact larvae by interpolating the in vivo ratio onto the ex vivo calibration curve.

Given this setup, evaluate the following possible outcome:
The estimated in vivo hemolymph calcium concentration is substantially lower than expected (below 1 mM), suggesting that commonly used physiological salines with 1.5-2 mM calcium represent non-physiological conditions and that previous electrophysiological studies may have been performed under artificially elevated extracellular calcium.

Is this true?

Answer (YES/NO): NO